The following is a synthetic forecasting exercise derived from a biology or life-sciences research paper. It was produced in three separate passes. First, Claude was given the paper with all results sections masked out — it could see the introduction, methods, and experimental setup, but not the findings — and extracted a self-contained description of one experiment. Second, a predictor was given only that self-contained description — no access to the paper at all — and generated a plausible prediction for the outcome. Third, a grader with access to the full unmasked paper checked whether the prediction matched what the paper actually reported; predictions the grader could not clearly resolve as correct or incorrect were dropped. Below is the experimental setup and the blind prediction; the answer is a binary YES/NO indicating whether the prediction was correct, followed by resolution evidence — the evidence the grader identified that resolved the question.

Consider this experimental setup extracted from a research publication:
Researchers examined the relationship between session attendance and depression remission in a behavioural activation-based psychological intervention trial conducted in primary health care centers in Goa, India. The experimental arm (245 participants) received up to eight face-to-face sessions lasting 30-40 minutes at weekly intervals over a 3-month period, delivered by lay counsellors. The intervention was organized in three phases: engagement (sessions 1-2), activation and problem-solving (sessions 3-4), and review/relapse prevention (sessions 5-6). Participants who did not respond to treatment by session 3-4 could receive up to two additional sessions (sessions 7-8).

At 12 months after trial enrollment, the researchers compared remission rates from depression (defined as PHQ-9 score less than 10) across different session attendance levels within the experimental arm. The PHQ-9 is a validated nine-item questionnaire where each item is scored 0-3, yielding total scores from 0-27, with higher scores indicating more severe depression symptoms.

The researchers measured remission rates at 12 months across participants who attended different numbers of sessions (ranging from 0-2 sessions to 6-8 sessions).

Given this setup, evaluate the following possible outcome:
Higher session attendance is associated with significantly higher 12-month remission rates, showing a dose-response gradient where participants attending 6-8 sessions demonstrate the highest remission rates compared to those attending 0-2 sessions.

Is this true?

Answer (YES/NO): NO